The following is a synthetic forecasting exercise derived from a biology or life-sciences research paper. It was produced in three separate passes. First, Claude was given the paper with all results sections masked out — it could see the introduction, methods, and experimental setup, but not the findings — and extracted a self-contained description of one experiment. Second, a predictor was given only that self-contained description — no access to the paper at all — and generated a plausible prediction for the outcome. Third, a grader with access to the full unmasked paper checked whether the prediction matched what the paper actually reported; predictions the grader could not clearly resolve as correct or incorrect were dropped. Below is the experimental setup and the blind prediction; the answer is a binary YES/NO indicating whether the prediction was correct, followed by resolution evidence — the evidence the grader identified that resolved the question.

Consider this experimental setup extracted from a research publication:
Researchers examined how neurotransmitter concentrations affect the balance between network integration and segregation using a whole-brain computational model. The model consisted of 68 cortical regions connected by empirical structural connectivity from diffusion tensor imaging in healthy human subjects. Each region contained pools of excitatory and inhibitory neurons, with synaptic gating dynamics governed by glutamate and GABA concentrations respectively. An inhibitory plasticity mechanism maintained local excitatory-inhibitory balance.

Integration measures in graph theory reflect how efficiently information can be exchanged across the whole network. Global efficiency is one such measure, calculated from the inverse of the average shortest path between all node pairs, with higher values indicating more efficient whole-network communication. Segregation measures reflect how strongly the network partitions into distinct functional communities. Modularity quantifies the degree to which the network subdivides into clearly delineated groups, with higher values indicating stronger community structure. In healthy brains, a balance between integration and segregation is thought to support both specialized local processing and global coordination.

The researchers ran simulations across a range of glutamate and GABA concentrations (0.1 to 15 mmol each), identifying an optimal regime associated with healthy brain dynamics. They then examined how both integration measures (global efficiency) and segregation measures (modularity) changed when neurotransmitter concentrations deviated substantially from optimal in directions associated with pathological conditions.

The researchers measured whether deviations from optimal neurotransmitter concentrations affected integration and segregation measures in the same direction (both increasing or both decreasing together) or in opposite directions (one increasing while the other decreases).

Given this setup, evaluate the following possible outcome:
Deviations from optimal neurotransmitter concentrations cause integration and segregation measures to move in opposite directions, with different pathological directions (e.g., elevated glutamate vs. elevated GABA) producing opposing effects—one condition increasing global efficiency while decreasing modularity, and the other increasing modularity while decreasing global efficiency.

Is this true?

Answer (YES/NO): NO